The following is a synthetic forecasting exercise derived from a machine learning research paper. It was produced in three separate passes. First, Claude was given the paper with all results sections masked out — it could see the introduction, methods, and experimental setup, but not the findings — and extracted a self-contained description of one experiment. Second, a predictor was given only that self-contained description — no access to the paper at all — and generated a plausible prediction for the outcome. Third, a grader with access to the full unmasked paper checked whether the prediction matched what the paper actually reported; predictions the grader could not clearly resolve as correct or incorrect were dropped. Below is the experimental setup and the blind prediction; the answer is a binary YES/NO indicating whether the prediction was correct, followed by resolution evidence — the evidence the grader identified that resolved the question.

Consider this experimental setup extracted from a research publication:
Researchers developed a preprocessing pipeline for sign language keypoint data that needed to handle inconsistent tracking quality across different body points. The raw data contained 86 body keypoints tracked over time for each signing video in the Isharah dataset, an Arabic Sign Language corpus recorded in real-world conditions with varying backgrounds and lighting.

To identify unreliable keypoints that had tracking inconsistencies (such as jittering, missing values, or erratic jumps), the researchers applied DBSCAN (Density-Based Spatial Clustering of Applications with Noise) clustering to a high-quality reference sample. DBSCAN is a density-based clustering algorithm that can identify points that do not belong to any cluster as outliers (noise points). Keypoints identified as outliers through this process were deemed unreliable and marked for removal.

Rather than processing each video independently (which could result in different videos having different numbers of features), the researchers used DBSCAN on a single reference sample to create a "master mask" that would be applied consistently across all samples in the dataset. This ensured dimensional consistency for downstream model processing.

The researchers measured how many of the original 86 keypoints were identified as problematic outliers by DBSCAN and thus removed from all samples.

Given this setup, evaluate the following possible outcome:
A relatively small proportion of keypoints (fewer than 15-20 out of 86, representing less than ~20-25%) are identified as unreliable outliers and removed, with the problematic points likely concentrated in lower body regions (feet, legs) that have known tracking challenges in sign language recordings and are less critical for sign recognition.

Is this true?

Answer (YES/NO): YES